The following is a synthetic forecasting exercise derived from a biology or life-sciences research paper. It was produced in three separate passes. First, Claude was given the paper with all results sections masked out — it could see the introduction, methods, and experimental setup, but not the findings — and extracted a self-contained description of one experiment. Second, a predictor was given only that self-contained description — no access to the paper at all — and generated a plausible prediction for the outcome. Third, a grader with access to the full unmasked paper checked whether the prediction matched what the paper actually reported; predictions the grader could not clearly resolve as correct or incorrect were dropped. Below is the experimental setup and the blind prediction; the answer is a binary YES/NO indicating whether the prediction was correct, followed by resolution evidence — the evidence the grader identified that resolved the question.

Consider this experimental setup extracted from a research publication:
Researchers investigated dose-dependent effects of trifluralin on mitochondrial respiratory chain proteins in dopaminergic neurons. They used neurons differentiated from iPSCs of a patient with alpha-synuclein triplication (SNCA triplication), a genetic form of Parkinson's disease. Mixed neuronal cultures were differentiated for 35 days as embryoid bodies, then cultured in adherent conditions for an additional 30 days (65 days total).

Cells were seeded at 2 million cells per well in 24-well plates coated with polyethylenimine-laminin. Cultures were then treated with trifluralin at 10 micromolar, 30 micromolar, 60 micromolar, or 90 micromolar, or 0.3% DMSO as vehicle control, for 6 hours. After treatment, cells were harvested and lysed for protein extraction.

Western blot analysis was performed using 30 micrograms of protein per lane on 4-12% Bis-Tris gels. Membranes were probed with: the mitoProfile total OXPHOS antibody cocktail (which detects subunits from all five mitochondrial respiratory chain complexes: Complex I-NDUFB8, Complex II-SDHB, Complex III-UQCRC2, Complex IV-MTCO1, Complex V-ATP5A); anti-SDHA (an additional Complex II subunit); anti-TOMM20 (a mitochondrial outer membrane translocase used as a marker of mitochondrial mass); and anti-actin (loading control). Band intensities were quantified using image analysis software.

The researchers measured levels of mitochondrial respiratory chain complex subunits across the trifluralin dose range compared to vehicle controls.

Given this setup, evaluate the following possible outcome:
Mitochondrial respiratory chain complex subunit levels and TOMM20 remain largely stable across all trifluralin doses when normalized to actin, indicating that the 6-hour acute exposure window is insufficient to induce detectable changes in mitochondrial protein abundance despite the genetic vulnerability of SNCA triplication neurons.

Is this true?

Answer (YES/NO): NO